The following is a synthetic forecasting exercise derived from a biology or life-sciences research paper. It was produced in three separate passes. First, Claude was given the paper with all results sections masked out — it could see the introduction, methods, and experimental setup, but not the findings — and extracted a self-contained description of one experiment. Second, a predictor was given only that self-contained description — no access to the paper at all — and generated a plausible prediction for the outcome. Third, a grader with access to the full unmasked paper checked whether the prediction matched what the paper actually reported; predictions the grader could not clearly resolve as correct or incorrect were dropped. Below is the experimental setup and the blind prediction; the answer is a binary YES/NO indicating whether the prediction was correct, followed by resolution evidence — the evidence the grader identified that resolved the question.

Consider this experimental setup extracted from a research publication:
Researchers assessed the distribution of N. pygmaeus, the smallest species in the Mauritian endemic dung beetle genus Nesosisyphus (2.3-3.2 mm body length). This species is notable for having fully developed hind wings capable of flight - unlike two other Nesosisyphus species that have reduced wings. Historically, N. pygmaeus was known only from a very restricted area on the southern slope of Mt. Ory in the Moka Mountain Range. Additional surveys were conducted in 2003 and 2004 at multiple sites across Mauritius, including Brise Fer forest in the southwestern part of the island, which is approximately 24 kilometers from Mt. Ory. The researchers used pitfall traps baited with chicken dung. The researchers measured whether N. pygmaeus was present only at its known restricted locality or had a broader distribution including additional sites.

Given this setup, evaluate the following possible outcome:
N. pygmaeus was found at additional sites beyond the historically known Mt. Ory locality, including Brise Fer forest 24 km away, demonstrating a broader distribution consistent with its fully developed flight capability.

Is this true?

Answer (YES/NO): YES